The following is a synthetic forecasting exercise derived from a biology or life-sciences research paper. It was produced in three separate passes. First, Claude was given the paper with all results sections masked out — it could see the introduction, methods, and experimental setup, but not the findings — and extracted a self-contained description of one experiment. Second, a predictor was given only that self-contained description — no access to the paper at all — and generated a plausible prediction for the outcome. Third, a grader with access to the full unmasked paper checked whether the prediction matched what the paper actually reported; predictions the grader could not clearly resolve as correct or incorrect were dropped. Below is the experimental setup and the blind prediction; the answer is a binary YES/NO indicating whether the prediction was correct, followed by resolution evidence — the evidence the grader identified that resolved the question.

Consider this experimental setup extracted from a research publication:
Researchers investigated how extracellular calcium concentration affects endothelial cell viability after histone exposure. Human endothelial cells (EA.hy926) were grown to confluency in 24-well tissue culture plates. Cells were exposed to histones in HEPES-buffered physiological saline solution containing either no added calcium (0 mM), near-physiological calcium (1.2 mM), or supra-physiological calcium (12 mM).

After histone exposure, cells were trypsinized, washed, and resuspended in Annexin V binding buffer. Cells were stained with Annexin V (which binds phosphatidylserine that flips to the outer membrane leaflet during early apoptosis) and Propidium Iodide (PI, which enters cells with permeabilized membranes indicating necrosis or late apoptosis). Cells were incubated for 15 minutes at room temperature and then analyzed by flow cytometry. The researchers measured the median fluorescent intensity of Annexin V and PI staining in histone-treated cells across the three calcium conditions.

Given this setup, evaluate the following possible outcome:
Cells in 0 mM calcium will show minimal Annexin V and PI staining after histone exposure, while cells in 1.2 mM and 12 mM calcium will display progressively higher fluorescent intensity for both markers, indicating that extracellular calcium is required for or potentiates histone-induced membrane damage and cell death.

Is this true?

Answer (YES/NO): NO